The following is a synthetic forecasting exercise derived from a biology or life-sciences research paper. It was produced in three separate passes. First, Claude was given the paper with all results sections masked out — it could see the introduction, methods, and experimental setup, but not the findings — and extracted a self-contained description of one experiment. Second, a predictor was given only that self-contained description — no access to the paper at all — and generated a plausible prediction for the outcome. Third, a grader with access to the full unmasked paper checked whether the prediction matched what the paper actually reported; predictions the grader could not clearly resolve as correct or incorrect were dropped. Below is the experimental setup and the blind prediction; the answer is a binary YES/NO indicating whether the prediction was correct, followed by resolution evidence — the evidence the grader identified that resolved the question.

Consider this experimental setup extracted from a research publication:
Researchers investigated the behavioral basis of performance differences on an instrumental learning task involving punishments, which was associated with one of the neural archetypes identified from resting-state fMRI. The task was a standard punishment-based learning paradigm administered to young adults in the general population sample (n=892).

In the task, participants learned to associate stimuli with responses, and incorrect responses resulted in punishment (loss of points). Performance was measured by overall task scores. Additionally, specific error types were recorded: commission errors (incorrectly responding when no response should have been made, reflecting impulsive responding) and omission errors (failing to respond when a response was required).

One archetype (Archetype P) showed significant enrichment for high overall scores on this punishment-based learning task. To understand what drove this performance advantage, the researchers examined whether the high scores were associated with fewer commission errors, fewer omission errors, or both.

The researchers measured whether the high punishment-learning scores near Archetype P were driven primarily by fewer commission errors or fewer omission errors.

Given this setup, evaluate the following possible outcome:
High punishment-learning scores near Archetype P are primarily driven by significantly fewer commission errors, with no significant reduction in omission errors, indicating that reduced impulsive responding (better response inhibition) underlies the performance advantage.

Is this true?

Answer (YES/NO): YES